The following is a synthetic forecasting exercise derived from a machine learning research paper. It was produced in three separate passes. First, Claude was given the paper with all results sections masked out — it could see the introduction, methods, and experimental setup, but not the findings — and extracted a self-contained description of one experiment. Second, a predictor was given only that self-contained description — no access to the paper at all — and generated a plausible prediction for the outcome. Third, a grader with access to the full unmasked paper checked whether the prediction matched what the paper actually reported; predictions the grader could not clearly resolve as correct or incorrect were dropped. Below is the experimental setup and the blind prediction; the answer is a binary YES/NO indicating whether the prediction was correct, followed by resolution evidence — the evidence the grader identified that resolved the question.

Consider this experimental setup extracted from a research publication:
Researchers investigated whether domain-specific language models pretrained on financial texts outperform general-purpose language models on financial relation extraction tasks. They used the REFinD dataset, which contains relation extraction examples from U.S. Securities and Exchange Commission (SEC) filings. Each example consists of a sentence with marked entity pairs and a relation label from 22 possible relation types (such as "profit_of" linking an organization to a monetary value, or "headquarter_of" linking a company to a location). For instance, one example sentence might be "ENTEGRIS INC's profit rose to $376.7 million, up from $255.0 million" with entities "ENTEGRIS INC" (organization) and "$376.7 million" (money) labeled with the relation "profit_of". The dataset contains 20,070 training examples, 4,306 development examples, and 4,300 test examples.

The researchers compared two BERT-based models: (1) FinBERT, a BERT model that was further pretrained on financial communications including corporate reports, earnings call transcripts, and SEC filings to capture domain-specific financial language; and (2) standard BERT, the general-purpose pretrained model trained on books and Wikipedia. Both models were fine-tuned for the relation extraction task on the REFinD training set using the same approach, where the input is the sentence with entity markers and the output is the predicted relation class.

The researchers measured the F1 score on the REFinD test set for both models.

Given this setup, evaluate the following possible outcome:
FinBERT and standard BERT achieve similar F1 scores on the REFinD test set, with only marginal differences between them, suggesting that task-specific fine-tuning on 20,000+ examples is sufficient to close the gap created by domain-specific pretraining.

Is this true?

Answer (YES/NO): NO